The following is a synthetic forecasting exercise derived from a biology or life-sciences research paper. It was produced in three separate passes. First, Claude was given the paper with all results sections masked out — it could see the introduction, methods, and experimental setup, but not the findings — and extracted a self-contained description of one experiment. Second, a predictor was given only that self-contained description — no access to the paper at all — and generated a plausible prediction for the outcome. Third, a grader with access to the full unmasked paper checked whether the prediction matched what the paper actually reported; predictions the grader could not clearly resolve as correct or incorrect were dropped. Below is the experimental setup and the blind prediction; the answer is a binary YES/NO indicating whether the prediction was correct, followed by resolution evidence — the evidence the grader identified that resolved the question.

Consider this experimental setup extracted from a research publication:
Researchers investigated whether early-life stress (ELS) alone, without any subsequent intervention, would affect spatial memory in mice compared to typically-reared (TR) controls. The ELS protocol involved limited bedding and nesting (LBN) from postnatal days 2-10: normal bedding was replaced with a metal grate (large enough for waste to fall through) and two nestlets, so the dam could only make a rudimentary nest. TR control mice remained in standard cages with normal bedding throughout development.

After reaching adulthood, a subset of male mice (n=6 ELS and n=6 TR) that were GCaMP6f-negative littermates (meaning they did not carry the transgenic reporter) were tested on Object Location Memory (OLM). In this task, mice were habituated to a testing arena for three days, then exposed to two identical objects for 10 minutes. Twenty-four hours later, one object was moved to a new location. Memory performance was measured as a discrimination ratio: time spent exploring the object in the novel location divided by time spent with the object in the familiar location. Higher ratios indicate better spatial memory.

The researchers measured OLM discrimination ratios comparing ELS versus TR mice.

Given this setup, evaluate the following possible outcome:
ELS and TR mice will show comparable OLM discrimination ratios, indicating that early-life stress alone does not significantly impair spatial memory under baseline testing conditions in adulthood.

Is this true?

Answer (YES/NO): NO